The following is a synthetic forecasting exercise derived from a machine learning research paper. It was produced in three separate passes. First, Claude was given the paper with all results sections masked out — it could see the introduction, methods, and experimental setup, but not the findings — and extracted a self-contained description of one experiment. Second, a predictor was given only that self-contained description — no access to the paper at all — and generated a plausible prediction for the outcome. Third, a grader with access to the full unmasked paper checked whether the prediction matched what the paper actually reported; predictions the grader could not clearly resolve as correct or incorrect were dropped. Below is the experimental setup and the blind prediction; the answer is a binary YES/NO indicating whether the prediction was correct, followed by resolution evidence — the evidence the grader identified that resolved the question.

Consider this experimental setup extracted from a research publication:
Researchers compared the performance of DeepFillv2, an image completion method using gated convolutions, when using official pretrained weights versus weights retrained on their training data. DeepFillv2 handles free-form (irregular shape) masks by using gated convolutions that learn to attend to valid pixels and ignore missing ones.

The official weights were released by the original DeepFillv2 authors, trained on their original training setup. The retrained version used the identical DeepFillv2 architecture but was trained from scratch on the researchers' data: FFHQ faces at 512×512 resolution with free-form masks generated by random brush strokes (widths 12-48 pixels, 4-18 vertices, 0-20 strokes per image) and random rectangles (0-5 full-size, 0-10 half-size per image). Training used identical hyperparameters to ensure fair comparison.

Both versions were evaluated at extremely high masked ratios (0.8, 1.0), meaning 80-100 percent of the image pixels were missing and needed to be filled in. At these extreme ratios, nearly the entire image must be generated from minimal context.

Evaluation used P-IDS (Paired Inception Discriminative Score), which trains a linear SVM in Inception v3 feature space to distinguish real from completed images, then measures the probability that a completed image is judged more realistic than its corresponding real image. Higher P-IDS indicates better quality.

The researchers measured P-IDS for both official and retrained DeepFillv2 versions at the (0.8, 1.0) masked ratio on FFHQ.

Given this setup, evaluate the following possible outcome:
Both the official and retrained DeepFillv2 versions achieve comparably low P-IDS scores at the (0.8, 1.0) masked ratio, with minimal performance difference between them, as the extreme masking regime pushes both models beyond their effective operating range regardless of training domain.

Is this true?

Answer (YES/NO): YES